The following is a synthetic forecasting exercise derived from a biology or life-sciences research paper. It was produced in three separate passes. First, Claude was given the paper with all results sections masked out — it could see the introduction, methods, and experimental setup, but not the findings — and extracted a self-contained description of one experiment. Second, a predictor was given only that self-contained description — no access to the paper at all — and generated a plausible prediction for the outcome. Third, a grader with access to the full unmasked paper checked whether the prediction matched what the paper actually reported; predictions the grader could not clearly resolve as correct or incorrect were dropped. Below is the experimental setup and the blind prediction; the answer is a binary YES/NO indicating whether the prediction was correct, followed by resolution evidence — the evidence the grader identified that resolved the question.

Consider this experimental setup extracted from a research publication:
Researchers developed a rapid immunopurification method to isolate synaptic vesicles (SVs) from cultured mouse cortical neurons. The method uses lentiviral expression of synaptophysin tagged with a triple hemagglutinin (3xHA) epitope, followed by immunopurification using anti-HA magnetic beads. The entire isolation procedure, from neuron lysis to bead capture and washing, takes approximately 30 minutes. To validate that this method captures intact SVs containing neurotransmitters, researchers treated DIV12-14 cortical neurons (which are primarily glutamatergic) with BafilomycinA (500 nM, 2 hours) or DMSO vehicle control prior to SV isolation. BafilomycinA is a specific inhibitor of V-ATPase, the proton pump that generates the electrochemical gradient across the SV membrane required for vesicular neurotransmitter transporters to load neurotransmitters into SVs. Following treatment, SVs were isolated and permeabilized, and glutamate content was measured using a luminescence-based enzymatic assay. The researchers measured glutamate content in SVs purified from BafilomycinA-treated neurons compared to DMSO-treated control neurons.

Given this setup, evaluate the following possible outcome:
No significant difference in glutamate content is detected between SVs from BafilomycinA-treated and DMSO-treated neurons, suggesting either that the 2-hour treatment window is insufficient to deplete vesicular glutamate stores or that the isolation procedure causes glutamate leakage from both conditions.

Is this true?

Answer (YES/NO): NO